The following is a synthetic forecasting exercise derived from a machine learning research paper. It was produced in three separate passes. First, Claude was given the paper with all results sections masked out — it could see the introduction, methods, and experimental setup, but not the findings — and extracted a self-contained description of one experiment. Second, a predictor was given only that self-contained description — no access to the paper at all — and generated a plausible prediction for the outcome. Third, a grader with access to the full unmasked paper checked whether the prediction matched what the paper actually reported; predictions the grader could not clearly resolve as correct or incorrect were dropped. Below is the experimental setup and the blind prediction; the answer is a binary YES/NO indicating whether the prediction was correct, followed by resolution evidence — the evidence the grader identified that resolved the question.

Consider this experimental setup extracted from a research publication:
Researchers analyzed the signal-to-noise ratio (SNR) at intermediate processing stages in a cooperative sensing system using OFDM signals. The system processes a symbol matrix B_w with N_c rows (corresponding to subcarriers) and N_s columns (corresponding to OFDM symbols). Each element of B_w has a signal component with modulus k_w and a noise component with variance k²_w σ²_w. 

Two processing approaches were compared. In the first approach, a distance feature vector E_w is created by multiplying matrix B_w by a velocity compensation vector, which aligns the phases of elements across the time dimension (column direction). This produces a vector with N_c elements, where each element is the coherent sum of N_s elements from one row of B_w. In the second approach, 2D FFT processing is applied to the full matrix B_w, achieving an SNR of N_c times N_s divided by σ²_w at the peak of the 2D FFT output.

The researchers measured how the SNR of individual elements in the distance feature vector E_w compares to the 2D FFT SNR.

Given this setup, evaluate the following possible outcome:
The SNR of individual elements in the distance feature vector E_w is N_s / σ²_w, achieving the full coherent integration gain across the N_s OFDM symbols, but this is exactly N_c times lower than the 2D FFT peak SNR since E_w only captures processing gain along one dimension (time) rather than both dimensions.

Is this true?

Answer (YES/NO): YES